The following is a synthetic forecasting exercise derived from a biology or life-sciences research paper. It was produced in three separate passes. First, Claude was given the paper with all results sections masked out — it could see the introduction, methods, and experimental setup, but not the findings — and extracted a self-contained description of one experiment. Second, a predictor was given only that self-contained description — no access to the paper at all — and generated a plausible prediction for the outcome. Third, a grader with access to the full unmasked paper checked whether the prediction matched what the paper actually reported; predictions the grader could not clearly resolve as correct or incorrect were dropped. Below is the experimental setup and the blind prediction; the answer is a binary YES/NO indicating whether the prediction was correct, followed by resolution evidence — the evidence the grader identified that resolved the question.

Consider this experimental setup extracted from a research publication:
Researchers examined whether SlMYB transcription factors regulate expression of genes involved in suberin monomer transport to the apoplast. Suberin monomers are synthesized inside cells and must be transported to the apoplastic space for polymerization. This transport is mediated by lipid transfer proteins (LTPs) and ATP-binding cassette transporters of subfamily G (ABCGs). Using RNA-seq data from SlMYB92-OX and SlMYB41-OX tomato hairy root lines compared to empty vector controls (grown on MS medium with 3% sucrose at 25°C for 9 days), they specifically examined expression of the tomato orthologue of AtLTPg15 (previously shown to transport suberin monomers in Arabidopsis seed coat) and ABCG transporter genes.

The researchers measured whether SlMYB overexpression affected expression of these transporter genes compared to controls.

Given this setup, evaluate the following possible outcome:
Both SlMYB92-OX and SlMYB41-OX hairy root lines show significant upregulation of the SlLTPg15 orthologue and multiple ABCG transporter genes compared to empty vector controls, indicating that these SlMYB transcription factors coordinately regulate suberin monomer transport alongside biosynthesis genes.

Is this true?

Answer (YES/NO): NO